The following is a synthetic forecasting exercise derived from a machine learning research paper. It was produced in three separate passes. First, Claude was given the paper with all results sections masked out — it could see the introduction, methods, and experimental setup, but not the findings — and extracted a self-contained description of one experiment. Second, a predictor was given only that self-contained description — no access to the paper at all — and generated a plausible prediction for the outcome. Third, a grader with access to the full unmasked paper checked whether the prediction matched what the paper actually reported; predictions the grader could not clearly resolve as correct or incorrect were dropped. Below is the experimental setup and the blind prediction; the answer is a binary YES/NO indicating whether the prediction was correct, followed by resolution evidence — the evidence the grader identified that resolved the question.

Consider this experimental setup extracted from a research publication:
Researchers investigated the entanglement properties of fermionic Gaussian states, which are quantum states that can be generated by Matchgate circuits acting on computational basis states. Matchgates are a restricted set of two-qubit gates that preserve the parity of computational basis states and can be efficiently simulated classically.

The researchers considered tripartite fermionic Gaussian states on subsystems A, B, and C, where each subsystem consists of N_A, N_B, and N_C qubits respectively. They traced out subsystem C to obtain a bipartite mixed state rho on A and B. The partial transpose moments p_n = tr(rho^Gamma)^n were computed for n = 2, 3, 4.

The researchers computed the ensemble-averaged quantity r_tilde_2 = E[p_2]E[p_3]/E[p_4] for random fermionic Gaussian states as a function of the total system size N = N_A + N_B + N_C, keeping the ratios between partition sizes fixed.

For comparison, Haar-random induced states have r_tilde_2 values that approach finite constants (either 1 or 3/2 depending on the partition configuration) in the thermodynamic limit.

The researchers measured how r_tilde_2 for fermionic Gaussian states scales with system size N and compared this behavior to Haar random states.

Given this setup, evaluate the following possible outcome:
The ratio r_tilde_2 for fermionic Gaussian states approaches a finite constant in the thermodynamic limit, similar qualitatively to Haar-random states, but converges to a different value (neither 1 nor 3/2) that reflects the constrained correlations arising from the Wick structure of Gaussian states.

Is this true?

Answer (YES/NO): NO